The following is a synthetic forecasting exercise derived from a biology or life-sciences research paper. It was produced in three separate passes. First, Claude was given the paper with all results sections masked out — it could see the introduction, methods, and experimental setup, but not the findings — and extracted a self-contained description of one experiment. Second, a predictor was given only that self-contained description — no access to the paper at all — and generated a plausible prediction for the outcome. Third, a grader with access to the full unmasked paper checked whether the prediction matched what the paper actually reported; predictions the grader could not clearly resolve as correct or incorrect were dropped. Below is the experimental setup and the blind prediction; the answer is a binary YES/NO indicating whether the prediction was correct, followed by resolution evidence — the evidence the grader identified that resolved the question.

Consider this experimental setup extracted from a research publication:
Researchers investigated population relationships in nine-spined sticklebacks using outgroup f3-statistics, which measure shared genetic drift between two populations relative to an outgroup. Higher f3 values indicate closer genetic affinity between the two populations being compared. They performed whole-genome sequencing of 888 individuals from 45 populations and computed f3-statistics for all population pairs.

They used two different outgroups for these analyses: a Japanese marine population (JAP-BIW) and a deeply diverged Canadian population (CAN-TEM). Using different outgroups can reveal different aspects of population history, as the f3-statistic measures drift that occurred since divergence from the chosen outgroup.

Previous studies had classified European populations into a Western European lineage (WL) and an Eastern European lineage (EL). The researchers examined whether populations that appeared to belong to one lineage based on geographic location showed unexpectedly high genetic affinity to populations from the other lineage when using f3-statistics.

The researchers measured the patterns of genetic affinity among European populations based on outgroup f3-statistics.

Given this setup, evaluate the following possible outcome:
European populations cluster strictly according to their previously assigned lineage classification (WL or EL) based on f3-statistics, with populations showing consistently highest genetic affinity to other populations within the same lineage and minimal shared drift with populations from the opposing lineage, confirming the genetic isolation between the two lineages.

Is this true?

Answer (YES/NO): NO